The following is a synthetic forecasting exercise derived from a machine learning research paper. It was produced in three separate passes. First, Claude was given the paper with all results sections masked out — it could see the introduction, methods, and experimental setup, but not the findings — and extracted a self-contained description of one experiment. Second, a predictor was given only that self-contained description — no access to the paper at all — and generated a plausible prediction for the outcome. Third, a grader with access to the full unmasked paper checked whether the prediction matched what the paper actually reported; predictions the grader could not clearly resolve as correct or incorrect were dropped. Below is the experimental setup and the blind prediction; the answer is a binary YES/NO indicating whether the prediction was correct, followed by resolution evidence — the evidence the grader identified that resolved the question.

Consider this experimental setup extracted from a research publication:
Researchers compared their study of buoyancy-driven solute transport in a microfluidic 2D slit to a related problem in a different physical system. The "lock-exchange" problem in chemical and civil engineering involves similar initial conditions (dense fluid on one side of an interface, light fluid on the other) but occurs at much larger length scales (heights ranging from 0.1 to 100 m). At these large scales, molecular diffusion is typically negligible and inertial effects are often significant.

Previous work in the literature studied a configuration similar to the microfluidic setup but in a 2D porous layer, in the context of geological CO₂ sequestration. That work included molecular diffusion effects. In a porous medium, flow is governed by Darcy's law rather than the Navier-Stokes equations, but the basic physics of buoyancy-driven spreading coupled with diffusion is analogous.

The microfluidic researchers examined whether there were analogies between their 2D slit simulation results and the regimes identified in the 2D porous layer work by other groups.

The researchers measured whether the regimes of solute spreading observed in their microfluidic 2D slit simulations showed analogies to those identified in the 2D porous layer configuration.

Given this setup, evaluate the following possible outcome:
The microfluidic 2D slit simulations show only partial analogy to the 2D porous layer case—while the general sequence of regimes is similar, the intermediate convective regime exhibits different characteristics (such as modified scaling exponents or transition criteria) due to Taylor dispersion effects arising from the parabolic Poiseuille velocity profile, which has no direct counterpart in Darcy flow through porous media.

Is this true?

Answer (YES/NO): NO